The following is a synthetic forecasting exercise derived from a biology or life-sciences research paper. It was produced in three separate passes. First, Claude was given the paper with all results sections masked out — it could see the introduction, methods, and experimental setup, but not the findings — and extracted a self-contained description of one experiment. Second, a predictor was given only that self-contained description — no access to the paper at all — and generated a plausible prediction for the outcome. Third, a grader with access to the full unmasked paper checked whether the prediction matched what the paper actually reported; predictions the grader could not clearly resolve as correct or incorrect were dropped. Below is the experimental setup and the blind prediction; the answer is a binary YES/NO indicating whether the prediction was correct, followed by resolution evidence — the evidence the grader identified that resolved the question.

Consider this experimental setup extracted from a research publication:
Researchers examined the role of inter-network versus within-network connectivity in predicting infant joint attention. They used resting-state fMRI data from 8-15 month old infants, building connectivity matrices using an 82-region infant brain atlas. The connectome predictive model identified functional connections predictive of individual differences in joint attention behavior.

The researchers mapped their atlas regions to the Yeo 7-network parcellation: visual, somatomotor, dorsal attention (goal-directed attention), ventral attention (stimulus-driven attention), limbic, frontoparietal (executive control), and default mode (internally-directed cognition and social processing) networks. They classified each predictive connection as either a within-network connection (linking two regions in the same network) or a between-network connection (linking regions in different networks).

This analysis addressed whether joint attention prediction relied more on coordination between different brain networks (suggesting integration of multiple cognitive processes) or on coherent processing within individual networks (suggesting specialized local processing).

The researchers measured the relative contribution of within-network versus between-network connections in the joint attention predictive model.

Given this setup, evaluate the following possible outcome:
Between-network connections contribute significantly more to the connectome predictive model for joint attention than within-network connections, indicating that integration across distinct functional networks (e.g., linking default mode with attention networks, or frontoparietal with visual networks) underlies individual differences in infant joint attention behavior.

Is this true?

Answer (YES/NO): NO